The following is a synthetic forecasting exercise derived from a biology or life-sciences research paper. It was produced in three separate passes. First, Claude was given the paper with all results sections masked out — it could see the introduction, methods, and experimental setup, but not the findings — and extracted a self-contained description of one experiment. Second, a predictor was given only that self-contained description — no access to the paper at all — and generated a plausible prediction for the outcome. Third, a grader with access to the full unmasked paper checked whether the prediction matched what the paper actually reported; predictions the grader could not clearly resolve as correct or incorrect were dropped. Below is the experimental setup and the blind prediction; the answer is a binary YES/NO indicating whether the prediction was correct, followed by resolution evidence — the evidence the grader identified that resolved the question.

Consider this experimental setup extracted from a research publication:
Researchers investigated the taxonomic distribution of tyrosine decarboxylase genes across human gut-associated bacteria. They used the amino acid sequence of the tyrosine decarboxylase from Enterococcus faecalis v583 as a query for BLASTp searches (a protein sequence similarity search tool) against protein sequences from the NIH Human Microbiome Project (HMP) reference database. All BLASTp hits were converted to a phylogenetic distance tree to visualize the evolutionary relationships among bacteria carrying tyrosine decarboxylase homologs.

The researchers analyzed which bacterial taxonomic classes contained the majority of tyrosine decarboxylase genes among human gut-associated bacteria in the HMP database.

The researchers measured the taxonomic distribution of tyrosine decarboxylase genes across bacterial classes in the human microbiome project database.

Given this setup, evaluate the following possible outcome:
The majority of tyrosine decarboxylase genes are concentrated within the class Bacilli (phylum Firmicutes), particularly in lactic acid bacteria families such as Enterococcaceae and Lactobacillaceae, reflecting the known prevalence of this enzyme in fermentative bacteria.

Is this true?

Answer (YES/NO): YES